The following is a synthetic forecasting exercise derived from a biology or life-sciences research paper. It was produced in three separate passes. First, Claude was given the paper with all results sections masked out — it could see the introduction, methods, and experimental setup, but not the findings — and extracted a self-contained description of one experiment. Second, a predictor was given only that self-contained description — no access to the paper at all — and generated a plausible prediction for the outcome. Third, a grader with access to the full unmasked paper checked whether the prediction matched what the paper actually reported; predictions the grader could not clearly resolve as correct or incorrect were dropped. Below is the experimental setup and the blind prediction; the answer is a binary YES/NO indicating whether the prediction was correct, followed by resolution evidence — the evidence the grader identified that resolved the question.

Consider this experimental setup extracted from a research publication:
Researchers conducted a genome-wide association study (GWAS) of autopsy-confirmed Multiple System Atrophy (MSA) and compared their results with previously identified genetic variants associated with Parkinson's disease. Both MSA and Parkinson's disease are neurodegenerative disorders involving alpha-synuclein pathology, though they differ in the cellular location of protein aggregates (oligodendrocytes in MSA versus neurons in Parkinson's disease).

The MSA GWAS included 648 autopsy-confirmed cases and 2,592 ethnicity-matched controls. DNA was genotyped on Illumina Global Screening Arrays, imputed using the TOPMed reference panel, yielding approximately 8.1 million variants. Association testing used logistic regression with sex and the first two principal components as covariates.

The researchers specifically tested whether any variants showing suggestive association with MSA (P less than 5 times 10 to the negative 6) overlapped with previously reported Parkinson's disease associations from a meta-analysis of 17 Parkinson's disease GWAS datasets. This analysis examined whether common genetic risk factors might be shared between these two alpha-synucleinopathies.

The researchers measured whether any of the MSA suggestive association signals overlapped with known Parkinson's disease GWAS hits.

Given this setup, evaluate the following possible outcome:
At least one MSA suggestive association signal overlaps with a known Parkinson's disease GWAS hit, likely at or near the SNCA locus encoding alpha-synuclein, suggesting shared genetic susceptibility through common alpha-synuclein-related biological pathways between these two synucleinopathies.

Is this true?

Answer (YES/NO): NO